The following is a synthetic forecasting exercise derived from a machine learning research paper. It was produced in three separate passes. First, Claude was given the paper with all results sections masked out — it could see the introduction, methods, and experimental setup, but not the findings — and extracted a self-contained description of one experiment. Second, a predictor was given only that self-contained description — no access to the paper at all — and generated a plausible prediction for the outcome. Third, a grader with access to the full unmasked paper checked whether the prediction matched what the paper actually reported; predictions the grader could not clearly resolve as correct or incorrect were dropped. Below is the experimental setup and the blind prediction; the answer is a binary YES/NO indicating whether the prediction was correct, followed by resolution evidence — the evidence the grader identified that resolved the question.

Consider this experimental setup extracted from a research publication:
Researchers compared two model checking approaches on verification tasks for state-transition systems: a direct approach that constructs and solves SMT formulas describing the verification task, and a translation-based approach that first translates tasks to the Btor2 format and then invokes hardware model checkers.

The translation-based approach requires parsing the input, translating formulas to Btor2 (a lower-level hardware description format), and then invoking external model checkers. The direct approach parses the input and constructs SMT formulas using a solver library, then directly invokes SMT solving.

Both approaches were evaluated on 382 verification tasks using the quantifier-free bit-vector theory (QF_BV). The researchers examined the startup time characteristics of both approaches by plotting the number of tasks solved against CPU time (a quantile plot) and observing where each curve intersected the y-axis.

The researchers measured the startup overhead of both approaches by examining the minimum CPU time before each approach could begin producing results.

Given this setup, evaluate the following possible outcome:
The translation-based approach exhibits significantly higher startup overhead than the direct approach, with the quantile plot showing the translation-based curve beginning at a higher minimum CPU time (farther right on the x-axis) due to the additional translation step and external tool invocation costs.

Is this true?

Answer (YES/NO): NO